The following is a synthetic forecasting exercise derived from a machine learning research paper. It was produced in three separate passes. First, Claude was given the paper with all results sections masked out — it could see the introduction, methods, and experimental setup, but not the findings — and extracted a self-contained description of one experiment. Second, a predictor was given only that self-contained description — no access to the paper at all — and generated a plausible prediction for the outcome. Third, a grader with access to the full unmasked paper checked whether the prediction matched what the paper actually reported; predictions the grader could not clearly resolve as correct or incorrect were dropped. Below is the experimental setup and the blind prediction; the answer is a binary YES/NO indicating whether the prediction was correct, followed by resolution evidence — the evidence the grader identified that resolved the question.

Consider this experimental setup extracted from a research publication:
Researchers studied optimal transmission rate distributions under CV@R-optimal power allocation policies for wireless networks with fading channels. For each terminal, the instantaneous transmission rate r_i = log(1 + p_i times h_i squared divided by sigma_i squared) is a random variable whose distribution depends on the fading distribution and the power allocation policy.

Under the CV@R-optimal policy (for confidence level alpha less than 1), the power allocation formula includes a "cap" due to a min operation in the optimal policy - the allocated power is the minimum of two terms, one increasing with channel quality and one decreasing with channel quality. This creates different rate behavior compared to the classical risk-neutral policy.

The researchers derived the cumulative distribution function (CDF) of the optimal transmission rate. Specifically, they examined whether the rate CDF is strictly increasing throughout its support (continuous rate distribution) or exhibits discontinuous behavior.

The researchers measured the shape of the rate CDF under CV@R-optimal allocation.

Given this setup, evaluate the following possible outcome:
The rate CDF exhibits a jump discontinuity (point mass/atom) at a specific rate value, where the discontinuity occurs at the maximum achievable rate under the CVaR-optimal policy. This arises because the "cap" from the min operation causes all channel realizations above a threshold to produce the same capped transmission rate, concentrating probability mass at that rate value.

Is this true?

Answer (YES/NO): YES